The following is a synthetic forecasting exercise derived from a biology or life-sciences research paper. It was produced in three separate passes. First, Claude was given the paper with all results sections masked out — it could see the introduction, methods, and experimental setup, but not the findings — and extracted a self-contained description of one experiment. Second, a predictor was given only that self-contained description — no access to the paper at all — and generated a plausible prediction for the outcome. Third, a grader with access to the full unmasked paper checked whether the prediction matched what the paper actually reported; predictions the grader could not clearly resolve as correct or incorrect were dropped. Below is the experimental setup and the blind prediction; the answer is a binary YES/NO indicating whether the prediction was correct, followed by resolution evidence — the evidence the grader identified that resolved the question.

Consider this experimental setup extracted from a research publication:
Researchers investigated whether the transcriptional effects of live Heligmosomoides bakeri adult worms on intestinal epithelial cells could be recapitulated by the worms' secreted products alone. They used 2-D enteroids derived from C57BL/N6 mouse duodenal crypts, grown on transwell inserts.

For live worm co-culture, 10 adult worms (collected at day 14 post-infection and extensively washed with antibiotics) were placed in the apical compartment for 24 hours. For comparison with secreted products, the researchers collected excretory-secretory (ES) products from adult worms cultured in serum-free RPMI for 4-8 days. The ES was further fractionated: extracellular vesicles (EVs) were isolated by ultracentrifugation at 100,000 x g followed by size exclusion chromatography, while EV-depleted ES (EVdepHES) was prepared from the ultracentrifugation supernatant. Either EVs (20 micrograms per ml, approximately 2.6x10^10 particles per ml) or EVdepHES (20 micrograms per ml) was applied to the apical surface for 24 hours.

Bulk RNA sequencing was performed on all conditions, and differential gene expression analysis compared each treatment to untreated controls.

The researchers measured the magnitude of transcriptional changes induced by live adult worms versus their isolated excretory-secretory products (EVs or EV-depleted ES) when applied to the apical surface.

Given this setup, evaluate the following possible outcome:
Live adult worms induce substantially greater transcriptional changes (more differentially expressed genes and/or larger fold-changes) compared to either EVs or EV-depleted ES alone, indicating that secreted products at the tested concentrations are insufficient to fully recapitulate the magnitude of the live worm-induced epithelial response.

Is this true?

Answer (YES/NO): YES